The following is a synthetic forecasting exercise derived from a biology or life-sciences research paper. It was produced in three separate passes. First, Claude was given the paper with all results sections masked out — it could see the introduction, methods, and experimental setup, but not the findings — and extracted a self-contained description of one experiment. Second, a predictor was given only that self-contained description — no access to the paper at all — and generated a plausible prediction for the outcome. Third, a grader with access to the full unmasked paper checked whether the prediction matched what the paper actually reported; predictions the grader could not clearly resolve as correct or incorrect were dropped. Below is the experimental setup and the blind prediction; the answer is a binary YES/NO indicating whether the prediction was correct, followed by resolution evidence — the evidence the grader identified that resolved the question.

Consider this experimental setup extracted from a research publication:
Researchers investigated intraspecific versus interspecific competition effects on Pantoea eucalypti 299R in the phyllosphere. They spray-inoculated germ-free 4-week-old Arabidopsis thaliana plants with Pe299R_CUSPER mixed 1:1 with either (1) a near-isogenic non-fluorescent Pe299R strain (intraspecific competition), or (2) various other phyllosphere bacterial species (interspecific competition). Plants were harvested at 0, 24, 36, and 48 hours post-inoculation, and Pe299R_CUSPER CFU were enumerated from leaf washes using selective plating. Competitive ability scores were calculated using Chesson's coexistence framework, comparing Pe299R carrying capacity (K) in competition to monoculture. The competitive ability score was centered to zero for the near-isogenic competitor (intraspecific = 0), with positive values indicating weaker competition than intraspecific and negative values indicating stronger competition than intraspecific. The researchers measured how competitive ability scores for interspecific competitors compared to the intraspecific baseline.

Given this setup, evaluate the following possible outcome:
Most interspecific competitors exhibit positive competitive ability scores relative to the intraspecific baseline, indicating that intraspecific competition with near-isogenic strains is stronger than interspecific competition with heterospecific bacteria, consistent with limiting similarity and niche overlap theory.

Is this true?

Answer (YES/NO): YES